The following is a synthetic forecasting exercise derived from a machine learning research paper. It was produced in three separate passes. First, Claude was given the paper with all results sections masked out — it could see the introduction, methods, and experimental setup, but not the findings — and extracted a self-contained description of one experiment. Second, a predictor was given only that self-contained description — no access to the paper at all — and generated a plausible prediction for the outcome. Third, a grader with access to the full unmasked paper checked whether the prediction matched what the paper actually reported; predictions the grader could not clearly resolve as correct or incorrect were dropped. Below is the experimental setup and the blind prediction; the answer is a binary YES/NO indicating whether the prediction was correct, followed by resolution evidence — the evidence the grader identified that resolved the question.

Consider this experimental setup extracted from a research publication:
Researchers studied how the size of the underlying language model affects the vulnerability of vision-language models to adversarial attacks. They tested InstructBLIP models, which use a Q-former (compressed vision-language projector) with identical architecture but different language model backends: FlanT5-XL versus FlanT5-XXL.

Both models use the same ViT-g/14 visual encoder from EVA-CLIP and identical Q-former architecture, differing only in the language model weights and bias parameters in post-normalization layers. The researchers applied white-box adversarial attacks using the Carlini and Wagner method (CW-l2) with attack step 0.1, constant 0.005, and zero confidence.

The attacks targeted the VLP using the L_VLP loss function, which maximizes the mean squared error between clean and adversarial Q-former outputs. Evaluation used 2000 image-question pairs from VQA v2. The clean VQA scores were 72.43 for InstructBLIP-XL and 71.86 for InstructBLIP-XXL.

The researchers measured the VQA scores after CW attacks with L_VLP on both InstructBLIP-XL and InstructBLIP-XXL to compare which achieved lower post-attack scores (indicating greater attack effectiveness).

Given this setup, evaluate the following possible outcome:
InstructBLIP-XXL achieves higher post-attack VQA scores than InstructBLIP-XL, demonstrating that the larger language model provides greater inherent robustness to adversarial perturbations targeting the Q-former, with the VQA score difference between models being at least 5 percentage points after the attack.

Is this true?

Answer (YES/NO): NO